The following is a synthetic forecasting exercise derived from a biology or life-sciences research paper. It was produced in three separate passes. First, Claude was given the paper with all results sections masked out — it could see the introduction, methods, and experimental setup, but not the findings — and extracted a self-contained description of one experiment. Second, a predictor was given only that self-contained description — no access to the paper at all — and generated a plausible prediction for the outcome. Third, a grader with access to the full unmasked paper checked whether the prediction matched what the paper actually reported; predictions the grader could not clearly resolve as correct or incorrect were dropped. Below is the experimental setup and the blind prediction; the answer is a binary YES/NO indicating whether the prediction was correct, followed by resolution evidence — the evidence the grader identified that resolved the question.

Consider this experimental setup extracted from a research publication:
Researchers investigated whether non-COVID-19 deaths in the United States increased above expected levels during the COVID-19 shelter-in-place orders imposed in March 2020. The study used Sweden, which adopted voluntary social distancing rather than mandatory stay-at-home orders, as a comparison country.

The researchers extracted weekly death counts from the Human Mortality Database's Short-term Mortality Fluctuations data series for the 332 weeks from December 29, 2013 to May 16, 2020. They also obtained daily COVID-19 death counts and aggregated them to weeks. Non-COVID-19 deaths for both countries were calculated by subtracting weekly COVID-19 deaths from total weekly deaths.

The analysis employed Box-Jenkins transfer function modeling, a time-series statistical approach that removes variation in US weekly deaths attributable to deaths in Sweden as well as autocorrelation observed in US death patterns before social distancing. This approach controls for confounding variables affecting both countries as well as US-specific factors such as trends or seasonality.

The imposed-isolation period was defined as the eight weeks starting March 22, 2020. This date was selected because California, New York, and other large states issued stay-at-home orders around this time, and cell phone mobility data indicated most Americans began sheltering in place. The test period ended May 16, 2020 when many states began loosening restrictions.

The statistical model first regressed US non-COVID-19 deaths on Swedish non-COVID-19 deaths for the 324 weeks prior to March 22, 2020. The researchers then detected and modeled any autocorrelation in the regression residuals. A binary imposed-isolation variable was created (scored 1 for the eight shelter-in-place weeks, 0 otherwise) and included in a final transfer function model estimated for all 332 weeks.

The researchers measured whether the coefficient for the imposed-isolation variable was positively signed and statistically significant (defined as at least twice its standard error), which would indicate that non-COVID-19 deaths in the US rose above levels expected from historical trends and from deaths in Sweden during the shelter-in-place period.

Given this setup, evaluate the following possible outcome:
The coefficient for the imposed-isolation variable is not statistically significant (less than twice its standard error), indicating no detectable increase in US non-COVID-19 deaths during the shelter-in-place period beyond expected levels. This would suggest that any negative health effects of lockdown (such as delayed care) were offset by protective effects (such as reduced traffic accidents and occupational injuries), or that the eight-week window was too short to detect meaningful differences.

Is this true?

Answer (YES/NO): NO